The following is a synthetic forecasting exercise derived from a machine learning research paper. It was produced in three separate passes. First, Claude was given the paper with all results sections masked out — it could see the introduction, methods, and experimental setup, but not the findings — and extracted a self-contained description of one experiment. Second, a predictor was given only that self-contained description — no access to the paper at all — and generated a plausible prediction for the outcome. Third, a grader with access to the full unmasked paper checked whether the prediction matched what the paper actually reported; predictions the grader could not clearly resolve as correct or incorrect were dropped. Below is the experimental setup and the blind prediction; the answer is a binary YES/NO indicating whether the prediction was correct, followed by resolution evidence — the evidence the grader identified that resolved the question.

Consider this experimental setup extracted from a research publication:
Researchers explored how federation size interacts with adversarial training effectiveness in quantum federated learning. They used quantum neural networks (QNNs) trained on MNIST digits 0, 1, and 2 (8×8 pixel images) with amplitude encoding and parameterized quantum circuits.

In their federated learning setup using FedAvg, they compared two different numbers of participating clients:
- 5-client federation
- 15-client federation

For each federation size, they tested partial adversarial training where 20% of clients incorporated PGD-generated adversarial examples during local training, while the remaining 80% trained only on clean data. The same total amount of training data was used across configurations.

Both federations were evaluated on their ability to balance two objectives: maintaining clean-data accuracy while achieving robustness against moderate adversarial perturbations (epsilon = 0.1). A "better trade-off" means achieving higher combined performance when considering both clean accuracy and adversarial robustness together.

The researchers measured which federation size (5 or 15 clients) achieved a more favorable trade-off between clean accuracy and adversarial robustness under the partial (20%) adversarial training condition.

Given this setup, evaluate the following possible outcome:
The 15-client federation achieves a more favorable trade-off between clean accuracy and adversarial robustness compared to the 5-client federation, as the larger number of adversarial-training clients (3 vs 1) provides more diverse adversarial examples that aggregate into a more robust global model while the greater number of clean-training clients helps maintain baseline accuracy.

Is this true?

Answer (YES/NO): NO